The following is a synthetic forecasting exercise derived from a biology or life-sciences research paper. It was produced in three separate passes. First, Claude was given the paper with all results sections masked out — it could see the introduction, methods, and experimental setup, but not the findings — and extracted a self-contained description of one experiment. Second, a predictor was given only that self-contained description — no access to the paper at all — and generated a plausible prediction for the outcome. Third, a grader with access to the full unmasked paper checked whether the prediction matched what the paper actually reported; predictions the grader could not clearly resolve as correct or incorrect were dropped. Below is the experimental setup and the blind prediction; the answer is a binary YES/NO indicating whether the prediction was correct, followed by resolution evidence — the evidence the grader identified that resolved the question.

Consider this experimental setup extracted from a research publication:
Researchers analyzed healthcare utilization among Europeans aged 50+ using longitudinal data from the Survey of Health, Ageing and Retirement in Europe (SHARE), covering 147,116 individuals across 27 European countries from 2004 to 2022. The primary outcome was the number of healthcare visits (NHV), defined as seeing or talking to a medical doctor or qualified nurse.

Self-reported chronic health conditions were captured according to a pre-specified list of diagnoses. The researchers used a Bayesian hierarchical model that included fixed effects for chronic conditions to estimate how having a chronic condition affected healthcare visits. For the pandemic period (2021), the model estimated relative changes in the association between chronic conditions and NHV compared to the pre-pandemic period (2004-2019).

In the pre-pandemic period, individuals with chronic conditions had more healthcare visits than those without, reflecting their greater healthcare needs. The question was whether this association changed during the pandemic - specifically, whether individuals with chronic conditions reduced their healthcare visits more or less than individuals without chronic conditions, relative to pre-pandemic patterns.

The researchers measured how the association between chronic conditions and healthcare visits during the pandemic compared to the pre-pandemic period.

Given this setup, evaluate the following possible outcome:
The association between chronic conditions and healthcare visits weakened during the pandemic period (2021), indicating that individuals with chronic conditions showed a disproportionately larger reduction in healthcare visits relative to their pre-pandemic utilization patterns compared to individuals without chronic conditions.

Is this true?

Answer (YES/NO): YES